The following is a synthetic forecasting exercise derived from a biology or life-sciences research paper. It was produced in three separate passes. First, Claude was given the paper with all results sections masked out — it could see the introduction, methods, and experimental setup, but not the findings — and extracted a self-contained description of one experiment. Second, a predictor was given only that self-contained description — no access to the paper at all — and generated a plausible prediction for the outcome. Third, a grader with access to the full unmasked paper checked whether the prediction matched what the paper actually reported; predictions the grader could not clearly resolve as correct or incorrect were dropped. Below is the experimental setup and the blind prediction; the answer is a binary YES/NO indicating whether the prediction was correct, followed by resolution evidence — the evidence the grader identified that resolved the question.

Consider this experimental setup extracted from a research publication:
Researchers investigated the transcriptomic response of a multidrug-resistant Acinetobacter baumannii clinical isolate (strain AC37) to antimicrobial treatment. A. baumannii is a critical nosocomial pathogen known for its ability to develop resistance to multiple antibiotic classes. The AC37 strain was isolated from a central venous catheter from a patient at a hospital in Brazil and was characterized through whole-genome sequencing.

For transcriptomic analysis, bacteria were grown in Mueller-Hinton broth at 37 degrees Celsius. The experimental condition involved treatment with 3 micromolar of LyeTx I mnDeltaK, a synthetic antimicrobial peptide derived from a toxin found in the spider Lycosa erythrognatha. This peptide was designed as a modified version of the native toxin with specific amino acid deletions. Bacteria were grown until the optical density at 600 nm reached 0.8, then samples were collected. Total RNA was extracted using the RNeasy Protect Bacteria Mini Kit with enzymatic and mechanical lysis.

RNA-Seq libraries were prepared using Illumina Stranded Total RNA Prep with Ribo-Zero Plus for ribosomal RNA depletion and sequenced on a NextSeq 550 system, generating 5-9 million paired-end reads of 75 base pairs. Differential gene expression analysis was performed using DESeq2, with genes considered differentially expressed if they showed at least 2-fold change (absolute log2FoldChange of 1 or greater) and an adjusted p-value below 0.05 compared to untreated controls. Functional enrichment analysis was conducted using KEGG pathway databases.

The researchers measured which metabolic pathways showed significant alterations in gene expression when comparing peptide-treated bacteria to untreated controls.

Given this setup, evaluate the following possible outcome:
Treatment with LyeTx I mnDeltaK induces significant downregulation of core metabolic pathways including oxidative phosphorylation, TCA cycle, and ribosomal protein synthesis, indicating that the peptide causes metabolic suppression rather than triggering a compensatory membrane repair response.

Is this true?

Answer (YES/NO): NO